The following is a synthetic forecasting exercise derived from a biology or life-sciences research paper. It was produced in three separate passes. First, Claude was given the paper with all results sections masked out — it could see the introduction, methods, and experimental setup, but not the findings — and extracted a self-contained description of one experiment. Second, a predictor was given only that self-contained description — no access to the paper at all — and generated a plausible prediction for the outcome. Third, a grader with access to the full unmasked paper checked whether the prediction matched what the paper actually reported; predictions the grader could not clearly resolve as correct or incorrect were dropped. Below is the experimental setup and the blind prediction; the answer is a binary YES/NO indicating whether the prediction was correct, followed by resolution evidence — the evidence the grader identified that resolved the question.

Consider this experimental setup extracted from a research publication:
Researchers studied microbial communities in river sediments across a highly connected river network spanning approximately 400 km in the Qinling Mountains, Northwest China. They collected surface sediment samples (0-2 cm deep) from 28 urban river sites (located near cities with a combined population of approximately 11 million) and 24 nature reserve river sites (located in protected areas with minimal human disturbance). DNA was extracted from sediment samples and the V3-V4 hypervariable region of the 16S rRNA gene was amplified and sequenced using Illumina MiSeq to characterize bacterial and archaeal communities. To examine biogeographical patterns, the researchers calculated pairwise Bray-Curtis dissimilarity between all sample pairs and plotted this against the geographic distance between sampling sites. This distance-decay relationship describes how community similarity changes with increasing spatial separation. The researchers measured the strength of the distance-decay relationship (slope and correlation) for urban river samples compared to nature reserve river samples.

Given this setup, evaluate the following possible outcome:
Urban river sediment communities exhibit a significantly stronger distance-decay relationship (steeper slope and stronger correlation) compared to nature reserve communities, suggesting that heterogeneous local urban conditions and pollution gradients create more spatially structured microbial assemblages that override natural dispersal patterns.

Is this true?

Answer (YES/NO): NO